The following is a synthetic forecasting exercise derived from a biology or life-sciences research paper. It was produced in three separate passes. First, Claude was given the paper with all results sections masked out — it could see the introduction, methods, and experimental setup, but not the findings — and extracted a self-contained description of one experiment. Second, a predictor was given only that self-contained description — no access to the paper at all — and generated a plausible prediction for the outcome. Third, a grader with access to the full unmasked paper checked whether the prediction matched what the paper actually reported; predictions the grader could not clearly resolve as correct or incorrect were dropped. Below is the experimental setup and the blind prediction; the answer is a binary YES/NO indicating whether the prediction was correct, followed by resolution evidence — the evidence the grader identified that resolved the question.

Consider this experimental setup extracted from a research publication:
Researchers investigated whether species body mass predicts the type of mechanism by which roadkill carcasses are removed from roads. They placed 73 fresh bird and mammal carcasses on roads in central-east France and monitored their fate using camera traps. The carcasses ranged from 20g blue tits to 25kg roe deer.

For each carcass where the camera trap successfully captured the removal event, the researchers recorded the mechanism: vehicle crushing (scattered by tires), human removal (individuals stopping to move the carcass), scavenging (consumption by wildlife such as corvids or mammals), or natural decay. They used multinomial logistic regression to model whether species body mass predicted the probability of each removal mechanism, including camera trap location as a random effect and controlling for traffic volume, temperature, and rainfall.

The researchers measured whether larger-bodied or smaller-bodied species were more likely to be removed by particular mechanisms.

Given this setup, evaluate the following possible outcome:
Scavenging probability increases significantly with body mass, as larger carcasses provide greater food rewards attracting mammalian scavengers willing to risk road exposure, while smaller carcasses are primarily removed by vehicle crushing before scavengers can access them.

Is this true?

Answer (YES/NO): NO